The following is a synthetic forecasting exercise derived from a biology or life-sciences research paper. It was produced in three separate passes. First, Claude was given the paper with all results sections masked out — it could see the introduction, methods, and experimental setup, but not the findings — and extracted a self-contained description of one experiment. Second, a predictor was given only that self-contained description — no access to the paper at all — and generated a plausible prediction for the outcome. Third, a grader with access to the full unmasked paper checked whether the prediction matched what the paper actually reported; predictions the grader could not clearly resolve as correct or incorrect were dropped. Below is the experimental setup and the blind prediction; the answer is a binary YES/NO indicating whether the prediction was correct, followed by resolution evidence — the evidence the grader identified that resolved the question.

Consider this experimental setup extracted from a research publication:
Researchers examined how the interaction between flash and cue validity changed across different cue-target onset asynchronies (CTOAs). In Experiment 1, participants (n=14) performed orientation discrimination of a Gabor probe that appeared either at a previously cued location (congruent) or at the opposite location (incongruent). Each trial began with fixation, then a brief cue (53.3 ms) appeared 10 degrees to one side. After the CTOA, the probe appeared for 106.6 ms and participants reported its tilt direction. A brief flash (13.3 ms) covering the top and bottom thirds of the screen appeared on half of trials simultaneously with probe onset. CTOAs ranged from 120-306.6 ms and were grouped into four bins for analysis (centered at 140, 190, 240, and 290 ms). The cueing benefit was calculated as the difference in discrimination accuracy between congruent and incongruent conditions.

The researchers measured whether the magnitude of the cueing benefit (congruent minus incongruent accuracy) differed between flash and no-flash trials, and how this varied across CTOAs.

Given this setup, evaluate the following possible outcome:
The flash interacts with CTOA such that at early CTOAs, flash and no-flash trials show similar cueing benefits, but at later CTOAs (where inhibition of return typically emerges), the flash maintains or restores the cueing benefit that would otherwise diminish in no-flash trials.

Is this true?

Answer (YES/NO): NO